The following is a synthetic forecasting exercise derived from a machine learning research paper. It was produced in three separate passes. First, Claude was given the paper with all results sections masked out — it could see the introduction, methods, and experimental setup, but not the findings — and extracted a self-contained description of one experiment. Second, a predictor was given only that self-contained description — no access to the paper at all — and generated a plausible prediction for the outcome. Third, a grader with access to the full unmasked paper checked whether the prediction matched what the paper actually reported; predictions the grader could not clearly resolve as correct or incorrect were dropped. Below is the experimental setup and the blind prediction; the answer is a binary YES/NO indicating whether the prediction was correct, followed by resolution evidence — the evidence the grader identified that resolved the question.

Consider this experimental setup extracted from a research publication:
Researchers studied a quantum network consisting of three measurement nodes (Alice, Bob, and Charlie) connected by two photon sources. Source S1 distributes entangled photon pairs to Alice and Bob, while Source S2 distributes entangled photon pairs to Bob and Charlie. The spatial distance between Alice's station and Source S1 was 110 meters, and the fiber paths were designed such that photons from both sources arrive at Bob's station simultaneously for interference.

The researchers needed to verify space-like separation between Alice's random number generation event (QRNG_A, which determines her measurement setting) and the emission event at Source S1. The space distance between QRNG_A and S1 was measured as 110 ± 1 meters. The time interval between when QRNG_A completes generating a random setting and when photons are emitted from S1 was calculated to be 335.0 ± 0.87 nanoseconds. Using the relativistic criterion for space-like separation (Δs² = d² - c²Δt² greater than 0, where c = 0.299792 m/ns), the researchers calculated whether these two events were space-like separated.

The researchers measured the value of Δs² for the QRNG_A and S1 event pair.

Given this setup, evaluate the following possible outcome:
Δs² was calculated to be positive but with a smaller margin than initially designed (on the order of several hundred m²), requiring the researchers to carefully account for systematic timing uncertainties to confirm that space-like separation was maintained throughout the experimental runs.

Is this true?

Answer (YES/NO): NO